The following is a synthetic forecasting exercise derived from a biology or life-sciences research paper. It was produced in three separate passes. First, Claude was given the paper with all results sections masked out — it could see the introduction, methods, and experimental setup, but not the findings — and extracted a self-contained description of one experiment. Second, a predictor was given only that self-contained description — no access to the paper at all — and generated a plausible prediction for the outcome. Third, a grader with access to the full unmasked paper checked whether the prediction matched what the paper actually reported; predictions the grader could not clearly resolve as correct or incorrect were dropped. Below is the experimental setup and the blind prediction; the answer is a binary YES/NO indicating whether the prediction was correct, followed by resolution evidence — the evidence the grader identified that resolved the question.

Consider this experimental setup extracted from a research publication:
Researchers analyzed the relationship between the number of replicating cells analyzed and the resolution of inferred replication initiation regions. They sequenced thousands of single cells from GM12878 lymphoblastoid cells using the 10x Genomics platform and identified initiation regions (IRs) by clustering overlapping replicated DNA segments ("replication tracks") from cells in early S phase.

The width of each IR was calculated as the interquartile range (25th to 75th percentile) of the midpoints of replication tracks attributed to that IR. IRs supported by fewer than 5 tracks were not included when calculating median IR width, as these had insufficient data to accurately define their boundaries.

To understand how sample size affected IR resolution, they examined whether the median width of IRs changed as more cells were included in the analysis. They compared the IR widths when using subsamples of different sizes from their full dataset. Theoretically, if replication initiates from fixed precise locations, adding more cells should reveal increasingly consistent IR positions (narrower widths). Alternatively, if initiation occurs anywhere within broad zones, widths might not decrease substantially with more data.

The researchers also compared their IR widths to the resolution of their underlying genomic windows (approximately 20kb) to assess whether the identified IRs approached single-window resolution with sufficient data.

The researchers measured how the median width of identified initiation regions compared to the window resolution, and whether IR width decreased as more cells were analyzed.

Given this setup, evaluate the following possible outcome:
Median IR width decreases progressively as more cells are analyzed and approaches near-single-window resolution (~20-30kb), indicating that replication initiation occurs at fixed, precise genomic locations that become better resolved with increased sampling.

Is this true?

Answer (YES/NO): NO